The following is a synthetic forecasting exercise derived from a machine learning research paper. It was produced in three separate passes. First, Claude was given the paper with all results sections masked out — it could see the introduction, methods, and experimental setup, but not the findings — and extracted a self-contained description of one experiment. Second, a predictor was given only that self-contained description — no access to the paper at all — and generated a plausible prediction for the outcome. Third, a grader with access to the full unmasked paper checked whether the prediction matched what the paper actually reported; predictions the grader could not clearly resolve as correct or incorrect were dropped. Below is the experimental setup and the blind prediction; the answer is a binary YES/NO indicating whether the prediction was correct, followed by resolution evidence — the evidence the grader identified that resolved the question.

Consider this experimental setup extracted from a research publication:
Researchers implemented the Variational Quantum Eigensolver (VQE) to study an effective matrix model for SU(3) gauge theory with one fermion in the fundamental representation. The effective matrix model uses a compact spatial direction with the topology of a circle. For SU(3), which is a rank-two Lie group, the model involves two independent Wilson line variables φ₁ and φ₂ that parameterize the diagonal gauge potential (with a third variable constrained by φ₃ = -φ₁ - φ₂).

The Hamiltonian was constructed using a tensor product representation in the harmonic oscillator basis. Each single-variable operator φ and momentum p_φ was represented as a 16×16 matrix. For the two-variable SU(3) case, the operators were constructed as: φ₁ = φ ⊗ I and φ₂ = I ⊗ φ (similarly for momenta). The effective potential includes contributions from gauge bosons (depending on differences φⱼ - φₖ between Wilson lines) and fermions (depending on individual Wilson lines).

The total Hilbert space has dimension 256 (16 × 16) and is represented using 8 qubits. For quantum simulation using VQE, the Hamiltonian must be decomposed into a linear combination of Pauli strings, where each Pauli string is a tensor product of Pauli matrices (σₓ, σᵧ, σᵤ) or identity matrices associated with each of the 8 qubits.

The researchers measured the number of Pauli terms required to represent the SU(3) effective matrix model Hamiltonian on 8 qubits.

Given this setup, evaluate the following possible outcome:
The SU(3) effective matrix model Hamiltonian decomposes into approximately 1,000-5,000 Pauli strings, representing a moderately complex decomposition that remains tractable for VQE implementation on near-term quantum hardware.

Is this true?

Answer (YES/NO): NO